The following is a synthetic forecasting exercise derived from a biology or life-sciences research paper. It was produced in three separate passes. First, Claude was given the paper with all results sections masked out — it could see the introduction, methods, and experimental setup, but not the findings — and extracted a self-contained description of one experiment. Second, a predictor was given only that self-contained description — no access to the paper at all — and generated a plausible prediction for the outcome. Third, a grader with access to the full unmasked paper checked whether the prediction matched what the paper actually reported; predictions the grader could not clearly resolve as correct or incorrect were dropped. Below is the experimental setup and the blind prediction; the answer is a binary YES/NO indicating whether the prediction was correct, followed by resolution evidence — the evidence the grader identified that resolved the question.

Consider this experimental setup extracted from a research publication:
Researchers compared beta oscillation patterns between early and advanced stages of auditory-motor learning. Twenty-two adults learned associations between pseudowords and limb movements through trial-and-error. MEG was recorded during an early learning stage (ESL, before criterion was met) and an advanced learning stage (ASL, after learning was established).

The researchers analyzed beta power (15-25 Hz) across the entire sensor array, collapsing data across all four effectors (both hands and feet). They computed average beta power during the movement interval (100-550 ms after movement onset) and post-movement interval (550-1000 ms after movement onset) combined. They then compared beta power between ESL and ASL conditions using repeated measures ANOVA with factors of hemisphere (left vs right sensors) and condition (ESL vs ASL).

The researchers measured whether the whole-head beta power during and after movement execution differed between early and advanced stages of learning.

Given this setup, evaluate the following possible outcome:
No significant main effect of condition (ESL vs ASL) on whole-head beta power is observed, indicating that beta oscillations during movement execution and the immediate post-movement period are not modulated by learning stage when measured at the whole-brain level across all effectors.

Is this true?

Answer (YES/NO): NO